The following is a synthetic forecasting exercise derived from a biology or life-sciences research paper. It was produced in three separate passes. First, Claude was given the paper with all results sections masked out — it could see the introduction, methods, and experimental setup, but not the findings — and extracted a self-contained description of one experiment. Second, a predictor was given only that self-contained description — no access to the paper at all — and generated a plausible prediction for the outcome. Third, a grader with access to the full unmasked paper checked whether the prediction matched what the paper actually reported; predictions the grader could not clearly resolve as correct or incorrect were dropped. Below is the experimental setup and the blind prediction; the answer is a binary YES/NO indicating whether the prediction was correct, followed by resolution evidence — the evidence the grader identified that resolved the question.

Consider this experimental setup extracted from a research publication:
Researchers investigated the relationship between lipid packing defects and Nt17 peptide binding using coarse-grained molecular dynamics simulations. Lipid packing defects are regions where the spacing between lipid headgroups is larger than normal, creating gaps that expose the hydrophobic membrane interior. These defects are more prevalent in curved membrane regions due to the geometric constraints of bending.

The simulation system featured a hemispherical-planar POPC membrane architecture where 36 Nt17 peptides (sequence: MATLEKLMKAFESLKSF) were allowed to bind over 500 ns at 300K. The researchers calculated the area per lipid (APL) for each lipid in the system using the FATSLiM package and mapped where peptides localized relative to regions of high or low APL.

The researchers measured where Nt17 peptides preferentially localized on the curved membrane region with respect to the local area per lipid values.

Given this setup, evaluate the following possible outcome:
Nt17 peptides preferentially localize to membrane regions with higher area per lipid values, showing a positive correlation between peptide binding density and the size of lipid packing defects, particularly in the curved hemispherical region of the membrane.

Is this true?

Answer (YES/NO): YES